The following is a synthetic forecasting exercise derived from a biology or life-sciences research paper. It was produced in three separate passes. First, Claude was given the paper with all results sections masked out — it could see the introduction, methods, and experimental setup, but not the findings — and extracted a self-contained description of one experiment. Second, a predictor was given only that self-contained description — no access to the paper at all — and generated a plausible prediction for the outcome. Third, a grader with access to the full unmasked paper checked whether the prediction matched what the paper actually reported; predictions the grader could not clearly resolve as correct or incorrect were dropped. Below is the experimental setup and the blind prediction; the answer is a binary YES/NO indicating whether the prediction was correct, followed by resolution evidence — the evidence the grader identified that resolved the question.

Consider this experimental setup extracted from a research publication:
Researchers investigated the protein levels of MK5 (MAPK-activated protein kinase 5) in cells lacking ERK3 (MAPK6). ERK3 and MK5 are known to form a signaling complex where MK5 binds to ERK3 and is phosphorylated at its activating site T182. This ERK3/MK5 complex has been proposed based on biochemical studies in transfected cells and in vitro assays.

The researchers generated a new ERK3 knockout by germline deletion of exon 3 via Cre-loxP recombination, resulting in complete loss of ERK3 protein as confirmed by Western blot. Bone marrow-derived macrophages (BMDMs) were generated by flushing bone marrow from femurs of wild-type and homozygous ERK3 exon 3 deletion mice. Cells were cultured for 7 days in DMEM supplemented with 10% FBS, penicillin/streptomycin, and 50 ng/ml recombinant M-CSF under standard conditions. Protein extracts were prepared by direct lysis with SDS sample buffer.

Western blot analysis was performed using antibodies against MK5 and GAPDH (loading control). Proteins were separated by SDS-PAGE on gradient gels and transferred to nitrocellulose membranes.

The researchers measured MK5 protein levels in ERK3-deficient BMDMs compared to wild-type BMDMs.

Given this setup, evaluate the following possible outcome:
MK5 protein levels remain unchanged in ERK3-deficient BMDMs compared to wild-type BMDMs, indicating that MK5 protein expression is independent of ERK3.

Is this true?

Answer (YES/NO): NO